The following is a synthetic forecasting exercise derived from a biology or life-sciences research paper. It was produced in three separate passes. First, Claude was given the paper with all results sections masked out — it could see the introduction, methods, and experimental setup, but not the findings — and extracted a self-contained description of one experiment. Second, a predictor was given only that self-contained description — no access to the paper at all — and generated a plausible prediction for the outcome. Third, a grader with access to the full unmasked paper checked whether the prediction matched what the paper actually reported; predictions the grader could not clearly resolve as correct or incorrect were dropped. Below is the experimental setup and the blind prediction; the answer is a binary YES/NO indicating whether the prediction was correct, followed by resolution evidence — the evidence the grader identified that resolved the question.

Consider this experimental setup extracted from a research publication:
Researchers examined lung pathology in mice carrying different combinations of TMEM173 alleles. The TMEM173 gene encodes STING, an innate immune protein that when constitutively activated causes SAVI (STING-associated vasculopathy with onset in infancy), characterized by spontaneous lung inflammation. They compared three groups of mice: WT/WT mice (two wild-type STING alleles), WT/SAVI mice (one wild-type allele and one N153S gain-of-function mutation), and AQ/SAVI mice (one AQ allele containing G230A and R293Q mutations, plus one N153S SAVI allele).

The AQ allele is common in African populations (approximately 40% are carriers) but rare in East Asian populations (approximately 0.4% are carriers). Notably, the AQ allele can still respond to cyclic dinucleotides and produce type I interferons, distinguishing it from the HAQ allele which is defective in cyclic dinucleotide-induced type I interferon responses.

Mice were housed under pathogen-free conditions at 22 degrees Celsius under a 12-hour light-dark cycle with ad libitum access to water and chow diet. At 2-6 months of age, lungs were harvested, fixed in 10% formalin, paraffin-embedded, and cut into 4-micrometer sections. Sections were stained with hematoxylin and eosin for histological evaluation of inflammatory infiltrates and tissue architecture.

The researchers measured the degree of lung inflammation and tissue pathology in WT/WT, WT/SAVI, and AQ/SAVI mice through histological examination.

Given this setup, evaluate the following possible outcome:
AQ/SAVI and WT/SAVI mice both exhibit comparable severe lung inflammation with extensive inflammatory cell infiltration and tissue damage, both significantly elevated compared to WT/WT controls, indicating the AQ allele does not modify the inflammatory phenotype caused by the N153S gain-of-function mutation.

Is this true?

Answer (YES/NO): NO